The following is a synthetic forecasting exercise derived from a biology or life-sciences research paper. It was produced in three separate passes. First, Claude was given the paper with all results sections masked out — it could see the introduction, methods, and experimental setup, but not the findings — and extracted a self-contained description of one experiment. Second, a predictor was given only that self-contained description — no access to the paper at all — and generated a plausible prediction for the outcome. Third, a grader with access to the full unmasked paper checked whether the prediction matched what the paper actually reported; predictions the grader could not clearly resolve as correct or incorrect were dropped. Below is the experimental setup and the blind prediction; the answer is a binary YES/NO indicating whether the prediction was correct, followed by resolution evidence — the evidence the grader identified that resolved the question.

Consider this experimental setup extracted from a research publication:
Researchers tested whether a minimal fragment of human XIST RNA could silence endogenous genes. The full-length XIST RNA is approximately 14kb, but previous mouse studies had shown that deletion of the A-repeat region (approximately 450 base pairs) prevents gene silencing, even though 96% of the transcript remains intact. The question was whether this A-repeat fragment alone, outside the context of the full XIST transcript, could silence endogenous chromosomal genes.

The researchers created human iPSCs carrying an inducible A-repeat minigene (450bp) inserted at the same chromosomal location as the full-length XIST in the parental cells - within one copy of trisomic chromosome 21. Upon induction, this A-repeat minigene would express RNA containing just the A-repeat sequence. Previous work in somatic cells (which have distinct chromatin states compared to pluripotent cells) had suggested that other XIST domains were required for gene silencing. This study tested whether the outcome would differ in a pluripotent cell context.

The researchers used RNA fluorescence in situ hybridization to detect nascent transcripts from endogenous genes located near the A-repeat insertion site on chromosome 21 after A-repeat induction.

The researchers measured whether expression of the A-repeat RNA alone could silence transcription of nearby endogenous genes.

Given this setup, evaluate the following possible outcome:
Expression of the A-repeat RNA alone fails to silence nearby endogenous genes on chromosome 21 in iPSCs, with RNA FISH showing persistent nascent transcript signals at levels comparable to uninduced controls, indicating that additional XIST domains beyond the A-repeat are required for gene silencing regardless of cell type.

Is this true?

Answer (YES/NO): NO